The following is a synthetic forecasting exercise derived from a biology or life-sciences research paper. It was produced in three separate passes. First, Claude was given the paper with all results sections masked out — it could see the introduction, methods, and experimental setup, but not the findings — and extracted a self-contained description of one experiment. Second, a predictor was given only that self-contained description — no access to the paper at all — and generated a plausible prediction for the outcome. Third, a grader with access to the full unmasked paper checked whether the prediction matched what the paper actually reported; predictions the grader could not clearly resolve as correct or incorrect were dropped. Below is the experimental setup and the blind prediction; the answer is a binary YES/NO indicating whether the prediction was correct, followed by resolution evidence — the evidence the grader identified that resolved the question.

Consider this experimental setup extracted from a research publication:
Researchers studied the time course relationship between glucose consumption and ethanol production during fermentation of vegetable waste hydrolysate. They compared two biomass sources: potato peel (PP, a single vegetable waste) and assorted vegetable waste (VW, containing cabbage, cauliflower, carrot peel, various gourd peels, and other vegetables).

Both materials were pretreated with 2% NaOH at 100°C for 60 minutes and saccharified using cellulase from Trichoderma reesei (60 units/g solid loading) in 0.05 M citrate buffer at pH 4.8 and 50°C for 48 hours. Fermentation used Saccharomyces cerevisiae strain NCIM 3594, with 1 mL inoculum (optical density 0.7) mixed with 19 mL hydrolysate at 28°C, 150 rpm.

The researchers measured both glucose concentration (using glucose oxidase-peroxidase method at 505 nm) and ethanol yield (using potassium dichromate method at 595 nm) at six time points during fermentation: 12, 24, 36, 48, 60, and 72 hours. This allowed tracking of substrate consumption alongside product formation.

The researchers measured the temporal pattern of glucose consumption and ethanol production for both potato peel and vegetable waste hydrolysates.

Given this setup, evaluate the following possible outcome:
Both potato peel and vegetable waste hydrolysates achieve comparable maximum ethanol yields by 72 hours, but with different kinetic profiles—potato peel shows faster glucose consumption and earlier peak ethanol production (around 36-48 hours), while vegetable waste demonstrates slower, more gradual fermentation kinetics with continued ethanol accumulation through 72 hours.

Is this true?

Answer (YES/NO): NO